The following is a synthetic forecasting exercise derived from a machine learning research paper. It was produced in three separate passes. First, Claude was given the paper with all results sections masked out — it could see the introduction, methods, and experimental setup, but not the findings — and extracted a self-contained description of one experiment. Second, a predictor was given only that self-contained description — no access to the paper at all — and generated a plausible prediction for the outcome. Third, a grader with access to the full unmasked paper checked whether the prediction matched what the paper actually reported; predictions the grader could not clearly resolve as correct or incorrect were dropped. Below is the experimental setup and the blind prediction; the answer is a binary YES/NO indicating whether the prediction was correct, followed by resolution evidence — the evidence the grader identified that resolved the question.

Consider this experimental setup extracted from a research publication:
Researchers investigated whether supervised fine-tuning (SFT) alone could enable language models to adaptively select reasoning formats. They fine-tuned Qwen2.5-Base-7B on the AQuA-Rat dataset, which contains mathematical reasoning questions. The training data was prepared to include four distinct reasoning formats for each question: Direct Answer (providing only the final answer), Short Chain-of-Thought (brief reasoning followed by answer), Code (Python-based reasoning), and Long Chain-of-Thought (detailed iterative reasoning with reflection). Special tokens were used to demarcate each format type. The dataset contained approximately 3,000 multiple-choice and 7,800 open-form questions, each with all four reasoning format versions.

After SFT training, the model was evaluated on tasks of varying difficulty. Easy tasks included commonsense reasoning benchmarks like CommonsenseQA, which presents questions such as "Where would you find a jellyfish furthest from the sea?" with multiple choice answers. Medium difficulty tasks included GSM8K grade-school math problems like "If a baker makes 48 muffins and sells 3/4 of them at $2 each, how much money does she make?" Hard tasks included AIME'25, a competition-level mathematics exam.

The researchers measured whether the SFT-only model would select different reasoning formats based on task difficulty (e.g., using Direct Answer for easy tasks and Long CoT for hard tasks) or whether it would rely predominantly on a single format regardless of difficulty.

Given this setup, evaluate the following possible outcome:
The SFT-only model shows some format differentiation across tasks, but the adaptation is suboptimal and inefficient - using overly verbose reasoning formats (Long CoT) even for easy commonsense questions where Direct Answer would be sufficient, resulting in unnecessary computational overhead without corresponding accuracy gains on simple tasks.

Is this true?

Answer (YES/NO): NO